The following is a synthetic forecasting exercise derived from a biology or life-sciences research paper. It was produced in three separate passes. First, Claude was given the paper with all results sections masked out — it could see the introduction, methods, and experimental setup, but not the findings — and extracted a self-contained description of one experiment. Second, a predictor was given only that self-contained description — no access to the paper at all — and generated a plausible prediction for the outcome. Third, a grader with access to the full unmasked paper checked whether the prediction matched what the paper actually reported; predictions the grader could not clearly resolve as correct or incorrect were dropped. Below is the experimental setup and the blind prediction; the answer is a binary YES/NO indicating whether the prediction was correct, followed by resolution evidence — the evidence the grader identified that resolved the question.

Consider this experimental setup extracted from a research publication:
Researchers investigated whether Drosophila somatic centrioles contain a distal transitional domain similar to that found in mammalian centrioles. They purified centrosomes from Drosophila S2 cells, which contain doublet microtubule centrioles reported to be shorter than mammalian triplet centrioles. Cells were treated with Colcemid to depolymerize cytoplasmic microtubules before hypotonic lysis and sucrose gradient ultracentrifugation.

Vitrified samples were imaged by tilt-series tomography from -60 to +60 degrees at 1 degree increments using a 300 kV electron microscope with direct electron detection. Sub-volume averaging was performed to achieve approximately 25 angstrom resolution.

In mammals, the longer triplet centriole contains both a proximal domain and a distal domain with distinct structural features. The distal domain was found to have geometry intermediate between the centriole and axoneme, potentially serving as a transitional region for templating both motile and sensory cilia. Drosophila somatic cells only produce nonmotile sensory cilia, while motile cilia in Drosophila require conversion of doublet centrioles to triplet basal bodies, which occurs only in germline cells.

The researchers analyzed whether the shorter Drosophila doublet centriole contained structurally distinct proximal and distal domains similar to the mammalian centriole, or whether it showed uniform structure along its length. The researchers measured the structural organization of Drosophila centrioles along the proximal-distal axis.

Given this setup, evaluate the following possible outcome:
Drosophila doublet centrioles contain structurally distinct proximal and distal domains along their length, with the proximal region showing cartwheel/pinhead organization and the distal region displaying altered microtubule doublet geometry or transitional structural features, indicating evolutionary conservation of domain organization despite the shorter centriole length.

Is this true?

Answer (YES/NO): NO